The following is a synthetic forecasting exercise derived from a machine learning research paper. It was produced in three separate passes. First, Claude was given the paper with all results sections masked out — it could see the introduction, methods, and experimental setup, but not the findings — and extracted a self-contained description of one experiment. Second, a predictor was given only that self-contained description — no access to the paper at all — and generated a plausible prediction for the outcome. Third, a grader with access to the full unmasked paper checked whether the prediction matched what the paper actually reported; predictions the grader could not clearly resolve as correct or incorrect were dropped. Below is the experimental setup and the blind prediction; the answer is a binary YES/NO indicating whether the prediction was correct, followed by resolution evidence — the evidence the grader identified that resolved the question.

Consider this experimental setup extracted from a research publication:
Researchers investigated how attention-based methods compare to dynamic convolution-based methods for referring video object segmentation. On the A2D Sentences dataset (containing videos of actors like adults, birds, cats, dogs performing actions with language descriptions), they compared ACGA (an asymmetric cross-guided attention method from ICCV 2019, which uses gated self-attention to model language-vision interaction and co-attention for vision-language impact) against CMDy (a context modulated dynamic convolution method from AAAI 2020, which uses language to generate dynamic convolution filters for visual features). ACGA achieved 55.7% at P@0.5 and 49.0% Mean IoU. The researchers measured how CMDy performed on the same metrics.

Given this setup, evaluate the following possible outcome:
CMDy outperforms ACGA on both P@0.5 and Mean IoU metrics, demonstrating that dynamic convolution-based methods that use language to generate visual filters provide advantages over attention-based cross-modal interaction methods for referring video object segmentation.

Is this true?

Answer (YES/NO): YES